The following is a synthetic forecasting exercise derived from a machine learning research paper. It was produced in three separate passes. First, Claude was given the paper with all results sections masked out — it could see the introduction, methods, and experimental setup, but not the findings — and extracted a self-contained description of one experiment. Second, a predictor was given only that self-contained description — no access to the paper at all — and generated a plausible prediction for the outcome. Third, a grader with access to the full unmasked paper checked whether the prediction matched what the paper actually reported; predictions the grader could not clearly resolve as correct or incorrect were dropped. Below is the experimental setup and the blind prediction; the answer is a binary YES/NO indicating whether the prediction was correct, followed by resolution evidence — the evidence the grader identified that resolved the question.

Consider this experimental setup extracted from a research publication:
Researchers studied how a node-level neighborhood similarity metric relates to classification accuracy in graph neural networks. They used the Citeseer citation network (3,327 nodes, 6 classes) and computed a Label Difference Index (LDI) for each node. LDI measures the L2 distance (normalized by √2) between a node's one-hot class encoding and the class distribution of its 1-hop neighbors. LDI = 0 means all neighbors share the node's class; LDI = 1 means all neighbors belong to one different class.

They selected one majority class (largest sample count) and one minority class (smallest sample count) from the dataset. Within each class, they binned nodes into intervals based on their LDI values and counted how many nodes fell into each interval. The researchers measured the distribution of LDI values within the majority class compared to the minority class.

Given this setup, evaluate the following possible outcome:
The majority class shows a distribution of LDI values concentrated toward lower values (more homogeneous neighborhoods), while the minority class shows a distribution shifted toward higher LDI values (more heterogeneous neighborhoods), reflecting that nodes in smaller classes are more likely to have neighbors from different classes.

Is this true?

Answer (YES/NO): NO